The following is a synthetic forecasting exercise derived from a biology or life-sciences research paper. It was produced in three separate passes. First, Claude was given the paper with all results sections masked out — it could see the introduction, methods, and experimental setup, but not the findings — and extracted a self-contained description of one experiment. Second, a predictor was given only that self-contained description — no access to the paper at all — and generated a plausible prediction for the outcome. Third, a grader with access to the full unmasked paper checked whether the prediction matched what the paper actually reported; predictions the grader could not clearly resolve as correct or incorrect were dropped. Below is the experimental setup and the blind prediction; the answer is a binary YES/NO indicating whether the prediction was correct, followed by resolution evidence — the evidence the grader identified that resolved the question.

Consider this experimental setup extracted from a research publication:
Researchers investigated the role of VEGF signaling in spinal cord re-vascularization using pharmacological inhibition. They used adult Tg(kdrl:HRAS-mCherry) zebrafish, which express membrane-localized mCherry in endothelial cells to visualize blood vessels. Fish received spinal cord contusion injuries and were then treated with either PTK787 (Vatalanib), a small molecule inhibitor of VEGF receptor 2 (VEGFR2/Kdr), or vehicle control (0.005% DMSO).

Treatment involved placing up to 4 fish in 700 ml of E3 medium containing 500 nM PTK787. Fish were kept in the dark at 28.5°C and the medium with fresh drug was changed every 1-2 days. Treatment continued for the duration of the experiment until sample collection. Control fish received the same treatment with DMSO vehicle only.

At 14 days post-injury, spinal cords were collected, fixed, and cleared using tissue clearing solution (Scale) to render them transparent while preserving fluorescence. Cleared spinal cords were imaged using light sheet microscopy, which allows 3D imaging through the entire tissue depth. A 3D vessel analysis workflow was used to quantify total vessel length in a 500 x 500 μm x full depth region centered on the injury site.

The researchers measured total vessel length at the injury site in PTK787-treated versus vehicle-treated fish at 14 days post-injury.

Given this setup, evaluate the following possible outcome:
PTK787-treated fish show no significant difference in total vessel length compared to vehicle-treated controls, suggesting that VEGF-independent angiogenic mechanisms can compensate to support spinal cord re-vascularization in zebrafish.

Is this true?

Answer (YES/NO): YES